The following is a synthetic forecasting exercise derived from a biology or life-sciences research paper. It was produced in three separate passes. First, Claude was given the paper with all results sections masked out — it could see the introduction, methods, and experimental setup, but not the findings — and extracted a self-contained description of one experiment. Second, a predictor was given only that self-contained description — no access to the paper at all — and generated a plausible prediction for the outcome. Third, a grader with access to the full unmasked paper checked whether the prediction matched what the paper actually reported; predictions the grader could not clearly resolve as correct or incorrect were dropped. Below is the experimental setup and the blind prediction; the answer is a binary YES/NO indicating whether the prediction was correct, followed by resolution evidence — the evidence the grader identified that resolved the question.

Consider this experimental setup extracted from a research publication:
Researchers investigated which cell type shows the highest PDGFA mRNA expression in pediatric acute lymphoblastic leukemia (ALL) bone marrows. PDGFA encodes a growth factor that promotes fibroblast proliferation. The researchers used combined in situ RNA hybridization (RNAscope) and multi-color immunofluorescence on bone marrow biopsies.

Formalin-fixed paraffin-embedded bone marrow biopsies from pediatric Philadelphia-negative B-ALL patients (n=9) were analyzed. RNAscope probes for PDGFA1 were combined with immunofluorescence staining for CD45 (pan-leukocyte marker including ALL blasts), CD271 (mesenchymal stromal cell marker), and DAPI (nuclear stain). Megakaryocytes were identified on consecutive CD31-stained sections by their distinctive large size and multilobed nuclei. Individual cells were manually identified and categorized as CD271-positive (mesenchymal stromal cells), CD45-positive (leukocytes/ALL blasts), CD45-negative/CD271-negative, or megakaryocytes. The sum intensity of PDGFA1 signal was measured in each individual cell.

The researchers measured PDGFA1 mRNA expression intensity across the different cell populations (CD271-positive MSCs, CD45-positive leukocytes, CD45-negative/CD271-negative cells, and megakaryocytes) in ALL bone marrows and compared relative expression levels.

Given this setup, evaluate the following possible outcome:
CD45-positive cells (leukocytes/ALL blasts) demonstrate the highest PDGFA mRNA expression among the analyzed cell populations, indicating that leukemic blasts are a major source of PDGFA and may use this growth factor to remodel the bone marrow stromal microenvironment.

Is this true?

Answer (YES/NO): NO